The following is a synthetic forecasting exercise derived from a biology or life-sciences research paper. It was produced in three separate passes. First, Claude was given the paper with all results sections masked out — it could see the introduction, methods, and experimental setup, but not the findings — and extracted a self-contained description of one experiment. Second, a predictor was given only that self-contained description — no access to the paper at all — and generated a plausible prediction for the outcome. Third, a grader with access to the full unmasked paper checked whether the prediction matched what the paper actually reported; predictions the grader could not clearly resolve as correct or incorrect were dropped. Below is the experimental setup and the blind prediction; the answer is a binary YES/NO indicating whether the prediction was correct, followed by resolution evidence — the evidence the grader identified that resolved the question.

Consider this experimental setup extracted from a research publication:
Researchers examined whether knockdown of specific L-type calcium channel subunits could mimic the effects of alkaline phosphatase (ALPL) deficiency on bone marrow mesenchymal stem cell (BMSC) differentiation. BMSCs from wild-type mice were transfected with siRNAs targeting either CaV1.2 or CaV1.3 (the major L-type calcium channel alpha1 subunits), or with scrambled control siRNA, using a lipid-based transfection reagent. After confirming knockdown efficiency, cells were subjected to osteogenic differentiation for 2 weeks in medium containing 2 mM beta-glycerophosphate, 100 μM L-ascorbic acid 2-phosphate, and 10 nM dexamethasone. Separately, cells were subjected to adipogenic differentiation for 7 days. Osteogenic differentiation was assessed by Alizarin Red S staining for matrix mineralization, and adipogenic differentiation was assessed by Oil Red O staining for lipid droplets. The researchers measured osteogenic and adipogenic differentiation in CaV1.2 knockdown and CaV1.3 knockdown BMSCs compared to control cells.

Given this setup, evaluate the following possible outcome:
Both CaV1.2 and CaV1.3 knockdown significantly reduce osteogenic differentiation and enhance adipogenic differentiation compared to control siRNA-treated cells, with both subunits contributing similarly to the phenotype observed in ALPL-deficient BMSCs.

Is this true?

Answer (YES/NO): YES